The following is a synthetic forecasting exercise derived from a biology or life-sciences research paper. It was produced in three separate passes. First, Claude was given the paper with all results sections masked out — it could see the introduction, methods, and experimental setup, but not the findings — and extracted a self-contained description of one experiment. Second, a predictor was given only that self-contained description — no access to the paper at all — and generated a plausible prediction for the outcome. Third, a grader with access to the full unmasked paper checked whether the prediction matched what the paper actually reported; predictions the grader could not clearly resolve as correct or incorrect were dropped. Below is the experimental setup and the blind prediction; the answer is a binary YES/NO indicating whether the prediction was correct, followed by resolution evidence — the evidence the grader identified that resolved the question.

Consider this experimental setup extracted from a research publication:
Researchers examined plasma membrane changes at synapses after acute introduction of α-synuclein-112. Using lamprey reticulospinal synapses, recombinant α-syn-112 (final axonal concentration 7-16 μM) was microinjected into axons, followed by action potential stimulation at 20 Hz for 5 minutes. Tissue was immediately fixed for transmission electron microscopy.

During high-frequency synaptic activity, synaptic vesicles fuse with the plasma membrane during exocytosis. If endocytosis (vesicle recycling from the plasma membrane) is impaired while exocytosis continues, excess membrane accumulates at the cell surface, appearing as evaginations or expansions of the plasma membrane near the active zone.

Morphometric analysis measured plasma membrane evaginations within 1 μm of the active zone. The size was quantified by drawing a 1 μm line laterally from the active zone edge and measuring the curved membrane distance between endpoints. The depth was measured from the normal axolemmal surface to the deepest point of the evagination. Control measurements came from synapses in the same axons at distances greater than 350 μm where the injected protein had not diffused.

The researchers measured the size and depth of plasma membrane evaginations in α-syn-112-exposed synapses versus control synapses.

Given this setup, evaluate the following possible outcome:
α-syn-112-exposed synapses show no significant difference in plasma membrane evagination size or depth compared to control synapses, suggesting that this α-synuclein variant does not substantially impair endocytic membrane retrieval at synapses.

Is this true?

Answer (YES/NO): NO